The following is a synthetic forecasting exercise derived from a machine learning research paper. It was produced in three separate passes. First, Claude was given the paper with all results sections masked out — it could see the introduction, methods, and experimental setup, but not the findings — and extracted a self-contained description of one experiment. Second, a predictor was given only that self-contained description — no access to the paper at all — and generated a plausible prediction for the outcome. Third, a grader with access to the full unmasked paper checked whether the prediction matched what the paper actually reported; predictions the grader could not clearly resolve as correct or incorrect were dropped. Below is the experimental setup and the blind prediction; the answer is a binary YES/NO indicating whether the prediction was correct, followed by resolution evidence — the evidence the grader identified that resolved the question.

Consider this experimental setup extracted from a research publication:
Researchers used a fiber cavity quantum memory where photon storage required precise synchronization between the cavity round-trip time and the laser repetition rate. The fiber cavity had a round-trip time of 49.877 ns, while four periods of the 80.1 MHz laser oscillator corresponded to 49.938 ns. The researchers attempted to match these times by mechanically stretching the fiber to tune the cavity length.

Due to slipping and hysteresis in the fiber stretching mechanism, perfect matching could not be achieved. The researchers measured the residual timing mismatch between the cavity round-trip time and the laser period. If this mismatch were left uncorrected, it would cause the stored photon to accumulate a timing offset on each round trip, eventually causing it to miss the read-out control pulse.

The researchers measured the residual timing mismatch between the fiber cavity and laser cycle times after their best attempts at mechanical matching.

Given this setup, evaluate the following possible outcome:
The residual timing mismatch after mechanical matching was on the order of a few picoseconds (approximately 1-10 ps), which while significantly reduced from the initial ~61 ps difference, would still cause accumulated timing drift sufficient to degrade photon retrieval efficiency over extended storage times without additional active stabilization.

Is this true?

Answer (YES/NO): YES